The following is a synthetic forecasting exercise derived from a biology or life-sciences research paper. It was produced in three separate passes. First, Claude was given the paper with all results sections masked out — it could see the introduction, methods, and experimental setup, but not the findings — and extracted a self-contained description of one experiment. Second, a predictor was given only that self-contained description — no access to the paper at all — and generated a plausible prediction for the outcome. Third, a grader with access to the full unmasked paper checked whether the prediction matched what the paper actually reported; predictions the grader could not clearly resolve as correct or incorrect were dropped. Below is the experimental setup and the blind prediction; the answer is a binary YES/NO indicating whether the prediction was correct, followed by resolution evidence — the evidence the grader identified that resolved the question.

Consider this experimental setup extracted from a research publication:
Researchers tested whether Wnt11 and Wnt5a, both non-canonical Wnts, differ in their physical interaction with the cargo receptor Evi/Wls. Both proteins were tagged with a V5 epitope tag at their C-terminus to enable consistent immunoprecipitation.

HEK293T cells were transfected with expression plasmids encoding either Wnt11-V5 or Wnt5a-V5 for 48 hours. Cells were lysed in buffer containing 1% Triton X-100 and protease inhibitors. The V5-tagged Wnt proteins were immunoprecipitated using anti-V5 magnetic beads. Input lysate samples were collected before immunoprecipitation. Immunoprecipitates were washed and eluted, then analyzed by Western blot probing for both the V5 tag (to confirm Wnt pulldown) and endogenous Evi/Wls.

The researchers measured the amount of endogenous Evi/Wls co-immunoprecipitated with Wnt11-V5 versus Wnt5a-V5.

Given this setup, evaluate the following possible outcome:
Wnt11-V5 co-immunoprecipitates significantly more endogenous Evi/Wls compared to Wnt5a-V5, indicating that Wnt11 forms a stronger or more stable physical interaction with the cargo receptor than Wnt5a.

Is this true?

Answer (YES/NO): NO